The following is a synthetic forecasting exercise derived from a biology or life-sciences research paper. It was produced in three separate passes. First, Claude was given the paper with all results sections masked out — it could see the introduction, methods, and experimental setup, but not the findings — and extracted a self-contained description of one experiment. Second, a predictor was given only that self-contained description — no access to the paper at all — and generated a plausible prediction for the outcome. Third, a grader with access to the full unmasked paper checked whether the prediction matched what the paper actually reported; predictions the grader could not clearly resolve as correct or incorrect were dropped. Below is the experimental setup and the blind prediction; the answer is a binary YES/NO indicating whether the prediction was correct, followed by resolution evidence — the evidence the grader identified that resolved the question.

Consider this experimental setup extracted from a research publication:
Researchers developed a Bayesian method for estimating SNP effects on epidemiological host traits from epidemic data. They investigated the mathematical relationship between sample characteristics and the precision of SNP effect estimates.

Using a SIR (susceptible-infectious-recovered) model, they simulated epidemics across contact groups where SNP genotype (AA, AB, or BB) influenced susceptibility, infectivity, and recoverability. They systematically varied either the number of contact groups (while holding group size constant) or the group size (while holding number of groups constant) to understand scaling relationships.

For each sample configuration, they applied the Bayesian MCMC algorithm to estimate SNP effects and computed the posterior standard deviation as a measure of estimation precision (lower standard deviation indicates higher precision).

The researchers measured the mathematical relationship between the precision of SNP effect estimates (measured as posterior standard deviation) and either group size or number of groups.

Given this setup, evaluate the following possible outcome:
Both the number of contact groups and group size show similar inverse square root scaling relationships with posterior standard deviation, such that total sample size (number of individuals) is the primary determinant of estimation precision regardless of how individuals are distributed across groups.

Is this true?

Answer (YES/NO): NO